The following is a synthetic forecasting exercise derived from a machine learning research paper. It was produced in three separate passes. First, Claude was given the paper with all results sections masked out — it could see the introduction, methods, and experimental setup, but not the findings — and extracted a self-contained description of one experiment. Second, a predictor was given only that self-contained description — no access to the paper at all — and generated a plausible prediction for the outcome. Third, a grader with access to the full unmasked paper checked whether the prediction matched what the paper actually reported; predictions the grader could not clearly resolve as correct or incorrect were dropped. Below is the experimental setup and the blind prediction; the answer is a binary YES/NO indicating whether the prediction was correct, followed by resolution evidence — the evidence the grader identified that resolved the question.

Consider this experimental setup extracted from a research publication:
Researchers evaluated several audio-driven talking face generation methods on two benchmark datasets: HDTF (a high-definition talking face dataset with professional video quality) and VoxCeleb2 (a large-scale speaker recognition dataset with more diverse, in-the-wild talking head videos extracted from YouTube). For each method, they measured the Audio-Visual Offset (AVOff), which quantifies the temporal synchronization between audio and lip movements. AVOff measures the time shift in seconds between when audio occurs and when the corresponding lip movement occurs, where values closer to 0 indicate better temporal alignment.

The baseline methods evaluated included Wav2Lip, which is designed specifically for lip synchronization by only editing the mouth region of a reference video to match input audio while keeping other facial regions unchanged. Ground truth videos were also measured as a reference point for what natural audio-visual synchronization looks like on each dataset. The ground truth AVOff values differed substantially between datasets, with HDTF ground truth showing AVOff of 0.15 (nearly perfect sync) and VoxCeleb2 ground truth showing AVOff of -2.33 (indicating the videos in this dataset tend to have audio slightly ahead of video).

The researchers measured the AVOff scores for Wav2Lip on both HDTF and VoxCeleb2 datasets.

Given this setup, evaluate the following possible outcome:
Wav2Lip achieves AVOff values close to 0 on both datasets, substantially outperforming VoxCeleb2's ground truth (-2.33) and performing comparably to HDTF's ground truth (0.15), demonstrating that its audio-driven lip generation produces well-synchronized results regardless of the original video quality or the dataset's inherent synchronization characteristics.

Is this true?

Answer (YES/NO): NO